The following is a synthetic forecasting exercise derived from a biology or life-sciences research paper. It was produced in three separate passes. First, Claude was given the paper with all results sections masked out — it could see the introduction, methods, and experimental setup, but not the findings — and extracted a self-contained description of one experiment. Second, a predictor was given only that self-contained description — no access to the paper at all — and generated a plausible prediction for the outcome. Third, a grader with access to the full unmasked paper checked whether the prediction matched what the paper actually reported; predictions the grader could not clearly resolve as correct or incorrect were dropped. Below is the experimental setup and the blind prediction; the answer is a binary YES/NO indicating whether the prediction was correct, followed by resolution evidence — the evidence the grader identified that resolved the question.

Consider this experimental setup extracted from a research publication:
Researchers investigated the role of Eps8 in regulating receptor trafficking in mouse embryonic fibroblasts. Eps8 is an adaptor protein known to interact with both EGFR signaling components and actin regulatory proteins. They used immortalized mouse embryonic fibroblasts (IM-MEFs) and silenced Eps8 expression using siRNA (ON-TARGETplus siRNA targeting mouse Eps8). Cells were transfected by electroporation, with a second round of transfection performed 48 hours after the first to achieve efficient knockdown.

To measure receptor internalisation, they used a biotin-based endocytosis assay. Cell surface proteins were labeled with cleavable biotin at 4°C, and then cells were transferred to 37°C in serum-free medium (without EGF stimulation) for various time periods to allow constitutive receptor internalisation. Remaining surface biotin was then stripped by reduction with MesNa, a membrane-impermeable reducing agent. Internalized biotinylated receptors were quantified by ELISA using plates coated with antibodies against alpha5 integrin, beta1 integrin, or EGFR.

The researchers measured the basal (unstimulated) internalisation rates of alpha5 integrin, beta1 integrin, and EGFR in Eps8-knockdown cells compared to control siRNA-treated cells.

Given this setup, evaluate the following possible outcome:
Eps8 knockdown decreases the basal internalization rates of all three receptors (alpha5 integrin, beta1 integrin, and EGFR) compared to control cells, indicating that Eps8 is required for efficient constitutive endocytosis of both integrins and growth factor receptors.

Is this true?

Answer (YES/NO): NO